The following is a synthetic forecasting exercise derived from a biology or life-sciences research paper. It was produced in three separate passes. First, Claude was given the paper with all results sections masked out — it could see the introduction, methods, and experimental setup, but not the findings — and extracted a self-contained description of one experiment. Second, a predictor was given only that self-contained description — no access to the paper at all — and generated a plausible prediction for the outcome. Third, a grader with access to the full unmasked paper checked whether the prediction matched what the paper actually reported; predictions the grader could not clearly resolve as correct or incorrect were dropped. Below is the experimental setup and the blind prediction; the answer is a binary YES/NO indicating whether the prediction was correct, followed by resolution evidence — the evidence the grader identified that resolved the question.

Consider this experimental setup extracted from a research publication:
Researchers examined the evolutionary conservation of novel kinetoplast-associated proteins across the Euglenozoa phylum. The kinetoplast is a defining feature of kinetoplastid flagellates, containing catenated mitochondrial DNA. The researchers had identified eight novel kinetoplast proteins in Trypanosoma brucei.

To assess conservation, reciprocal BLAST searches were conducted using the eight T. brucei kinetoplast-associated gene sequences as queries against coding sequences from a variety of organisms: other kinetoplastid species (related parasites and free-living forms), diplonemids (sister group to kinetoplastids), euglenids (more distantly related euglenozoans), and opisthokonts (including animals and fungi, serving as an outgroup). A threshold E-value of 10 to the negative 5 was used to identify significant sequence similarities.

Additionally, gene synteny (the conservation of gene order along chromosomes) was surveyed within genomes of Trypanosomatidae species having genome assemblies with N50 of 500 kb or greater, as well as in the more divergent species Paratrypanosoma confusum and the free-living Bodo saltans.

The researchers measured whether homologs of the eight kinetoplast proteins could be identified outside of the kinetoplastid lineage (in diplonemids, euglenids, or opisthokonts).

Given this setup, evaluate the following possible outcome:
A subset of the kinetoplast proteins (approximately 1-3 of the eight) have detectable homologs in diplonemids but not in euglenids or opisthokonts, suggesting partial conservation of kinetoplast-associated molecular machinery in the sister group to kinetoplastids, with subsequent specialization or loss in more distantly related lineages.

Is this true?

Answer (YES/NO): NO